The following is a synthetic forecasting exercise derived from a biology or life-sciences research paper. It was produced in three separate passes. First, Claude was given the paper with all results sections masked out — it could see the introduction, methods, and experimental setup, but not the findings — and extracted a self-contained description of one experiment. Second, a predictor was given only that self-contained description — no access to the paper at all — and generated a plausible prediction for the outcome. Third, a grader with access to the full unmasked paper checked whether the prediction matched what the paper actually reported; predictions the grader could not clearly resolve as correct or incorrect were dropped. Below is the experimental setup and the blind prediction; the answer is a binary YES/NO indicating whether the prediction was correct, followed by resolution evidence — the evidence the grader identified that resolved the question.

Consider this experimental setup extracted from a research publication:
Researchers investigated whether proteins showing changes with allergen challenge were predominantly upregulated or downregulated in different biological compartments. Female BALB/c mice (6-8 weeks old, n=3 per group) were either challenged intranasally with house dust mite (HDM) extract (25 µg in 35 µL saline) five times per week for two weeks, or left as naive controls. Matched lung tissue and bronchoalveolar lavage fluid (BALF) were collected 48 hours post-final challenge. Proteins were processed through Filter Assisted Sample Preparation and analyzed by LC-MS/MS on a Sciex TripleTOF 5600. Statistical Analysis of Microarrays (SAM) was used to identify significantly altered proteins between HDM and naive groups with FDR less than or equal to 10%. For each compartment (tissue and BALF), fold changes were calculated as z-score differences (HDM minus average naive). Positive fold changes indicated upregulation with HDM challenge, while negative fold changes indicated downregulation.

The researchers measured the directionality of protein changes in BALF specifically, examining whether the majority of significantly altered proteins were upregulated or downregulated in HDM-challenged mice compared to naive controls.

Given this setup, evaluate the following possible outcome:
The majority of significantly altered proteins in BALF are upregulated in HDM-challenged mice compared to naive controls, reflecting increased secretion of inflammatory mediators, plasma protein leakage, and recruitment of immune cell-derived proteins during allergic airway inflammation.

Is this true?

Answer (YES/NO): YES